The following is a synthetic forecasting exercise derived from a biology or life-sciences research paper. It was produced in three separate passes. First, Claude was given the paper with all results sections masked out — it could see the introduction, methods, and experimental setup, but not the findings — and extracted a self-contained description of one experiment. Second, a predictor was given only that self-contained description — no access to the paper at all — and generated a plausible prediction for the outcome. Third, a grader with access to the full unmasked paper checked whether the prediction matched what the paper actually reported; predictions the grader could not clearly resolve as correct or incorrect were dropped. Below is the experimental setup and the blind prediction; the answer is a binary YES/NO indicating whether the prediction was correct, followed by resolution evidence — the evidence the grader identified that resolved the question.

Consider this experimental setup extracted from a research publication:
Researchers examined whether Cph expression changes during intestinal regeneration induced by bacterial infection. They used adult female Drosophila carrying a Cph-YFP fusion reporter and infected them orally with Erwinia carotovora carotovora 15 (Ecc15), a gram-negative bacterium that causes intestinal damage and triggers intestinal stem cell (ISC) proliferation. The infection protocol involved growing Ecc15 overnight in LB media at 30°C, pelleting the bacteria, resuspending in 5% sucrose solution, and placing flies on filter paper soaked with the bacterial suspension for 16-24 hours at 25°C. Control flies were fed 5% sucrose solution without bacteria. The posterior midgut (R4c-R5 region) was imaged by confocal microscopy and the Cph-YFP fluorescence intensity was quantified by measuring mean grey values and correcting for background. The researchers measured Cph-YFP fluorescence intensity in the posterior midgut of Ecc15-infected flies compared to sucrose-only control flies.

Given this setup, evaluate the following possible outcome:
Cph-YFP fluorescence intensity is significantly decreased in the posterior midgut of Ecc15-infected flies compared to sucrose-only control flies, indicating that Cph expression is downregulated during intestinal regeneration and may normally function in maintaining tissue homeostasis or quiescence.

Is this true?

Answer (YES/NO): NO